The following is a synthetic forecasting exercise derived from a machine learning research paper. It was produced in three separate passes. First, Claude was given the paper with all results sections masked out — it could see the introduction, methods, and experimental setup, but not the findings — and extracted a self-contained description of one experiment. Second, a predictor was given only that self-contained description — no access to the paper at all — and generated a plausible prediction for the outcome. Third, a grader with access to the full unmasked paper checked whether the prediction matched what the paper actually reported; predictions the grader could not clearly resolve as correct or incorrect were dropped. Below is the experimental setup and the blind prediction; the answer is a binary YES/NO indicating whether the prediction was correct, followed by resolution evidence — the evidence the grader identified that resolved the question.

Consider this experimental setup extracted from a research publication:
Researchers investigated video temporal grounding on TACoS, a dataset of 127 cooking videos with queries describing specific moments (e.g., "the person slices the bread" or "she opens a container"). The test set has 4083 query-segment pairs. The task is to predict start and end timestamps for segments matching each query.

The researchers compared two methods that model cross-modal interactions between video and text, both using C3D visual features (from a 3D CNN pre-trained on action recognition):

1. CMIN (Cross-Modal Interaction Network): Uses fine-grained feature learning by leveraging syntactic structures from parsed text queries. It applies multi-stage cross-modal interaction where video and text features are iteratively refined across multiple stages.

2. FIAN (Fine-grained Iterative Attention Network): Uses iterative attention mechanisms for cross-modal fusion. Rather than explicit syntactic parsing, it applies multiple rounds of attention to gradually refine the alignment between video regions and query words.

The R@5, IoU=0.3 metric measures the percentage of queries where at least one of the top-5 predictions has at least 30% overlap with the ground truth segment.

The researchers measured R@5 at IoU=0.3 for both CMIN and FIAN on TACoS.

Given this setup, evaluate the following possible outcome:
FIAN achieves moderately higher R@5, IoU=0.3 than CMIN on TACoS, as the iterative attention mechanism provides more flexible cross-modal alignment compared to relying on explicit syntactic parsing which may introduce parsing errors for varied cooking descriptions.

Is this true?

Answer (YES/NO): YES